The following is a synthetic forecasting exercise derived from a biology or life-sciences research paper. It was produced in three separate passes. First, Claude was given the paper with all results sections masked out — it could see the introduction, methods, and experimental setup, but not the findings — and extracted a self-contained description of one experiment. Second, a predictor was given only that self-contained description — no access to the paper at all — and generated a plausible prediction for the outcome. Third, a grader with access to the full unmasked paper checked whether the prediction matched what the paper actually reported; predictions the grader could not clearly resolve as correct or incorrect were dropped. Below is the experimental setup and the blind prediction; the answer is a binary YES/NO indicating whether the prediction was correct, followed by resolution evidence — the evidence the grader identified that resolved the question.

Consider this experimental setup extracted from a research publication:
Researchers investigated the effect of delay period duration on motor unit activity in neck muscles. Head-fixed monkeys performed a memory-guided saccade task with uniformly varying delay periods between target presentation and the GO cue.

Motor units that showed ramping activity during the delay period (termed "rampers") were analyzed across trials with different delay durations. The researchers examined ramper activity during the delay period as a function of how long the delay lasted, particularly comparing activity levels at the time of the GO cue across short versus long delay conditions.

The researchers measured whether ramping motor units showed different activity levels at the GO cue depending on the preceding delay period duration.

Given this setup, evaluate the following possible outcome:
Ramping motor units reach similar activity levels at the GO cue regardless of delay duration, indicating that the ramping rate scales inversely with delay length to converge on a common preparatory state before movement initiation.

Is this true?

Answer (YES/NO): NO